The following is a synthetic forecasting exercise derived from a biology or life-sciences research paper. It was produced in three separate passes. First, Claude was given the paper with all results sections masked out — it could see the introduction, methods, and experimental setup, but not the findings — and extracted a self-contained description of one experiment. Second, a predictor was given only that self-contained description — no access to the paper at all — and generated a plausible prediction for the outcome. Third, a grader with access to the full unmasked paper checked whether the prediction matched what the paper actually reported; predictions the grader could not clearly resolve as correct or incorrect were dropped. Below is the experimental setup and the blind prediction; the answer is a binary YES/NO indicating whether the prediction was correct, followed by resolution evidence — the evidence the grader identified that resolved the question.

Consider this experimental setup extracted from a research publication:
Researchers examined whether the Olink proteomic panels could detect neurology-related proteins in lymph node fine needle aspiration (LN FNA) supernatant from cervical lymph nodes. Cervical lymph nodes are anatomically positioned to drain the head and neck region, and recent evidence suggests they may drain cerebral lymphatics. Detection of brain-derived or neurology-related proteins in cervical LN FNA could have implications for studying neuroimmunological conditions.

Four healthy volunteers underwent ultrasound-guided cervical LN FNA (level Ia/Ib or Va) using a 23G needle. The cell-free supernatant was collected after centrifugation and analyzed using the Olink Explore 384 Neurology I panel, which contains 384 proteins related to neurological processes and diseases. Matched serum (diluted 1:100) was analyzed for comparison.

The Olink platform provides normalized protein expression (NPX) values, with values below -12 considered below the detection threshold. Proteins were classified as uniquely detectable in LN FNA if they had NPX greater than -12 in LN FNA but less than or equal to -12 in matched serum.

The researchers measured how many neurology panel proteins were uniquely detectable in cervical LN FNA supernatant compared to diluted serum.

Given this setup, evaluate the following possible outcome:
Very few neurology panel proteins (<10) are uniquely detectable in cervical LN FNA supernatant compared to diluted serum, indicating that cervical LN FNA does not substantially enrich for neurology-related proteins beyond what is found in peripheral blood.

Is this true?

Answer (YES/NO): NO